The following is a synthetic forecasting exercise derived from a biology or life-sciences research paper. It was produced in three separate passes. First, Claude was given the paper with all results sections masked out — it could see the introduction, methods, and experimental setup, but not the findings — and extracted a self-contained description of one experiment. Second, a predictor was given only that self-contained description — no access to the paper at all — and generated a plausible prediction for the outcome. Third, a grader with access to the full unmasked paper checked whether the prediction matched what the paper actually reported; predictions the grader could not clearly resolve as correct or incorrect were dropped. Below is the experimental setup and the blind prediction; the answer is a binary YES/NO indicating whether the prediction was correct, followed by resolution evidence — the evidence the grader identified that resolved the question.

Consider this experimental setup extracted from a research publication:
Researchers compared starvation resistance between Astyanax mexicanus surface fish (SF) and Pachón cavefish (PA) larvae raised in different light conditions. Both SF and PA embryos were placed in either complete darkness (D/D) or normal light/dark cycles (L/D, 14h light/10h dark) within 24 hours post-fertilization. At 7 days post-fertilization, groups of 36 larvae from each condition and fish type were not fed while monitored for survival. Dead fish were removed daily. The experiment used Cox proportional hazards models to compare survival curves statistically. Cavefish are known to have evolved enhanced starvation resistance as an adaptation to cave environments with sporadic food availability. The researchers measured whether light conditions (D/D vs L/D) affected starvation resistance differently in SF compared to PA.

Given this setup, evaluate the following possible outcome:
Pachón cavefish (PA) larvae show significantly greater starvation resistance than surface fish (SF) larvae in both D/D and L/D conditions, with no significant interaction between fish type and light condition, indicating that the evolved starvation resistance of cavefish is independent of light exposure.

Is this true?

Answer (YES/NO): NO